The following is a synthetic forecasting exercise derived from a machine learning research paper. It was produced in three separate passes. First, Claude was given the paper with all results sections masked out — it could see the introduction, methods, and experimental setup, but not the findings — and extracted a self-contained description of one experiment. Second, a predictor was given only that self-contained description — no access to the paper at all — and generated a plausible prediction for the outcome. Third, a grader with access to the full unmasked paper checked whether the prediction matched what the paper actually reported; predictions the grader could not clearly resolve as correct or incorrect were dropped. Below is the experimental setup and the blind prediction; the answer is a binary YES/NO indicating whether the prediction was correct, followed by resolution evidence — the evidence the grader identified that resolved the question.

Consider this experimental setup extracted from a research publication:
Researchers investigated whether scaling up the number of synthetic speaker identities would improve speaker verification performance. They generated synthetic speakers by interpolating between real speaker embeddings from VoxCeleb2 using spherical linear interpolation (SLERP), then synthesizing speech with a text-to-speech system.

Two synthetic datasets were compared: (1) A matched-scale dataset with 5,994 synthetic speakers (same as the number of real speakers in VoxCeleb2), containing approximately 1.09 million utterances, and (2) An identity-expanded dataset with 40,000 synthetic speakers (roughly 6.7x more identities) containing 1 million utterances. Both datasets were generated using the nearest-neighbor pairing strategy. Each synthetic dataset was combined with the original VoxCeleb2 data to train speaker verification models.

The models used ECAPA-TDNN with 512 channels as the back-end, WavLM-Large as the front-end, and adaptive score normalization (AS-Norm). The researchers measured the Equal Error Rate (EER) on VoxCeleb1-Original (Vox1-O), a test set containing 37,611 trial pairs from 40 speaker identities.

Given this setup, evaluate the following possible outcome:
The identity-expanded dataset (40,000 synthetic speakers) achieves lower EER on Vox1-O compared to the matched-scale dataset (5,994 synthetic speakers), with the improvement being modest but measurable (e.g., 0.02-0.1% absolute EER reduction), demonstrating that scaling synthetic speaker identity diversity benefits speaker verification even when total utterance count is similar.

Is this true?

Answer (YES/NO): YES